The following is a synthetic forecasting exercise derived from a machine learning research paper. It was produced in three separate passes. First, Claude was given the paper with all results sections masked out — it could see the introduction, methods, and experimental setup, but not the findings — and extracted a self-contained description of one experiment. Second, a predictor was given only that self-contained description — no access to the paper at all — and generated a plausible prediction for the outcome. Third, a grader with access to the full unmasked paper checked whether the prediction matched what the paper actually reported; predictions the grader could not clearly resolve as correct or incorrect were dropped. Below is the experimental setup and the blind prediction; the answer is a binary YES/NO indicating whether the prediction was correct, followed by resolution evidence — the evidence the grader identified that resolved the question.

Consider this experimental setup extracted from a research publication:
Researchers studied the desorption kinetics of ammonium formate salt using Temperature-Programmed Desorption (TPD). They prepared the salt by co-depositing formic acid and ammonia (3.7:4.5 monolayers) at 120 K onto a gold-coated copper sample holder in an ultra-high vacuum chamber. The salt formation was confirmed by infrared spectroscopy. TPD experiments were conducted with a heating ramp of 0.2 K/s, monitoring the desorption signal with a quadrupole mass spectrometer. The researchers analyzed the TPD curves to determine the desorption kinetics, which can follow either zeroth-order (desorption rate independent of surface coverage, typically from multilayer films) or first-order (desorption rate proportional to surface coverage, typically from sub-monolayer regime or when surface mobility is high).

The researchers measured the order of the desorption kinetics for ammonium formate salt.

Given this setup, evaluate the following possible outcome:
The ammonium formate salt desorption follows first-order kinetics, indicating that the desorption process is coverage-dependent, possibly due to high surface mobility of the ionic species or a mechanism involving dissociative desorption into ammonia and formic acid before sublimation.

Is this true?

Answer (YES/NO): YES